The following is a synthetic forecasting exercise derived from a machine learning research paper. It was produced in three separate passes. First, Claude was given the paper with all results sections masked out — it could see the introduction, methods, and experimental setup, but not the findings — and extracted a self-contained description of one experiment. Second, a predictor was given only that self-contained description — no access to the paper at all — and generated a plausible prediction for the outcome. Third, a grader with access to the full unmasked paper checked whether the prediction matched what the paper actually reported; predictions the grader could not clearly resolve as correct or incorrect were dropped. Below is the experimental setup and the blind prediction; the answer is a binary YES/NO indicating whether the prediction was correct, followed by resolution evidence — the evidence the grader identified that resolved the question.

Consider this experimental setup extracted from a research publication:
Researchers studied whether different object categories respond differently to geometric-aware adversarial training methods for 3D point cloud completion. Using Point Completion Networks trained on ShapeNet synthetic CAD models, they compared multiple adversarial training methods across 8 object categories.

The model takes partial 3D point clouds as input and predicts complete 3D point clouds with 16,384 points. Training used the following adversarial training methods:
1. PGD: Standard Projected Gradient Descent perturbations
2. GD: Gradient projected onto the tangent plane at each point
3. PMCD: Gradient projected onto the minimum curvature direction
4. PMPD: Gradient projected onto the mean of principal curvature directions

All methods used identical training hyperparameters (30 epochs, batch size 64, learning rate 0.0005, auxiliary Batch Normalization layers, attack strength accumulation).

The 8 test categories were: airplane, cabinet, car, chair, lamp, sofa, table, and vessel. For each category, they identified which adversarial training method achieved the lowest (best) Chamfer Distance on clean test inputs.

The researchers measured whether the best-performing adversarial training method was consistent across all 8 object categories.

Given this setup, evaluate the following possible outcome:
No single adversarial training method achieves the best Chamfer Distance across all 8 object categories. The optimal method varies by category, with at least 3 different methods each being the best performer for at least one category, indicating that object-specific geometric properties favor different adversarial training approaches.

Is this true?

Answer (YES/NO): NO